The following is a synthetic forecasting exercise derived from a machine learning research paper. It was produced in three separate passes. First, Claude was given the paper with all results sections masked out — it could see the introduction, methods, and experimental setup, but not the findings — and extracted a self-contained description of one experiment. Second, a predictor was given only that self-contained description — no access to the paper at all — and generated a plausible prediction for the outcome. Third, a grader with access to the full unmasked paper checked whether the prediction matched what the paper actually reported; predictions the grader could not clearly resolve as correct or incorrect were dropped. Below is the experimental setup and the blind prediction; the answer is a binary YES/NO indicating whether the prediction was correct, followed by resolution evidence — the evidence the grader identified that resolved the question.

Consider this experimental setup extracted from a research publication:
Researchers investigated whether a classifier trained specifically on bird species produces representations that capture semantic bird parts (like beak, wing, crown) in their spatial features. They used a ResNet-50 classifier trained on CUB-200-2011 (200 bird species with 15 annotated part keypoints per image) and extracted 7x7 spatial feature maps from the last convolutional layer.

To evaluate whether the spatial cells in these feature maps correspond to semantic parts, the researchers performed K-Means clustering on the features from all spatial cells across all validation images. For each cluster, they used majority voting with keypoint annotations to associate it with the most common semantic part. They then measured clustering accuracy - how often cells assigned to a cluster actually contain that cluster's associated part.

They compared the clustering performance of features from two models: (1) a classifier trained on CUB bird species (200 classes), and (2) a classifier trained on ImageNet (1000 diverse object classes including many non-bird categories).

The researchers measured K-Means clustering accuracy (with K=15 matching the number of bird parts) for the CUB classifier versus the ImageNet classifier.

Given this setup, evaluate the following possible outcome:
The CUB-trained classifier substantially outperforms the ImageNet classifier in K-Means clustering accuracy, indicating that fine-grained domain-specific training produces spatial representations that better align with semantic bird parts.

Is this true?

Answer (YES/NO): NO